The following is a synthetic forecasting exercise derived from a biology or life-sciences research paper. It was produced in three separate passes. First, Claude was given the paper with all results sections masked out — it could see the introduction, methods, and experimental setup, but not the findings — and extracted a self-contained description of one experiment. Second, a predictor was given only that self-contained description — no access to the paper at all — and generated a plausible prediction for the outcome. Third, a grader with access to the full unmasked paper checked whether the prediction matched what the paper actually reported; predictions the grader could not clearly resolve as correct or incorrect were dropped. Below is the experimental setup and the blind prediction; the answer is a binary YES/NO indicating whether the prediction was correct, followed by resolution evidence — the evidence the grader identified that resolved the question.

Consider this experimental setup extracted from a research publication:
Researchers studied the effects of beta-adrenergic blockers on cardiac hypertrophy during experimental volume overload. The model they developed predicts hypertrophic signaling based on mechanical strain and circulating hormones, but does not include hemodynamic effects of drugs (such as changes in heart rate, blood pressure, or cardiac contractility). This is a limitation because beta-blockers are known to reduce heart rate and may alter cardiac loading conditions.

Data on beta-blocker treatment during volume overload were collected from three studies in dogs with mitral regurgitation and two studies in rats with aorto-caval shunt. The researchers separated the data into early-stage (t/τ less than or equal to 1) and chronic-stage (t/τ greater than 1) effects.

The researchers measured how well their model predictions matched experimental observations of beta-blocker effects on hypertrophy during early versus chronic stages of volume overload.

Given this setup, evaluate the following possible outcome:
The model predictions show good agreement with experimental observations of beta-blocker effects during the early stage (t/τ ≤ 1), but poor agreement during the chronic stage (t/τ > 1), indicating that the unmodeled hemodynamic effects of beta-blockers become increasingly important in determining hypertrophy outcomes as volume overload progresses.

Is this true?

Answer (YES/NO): YES